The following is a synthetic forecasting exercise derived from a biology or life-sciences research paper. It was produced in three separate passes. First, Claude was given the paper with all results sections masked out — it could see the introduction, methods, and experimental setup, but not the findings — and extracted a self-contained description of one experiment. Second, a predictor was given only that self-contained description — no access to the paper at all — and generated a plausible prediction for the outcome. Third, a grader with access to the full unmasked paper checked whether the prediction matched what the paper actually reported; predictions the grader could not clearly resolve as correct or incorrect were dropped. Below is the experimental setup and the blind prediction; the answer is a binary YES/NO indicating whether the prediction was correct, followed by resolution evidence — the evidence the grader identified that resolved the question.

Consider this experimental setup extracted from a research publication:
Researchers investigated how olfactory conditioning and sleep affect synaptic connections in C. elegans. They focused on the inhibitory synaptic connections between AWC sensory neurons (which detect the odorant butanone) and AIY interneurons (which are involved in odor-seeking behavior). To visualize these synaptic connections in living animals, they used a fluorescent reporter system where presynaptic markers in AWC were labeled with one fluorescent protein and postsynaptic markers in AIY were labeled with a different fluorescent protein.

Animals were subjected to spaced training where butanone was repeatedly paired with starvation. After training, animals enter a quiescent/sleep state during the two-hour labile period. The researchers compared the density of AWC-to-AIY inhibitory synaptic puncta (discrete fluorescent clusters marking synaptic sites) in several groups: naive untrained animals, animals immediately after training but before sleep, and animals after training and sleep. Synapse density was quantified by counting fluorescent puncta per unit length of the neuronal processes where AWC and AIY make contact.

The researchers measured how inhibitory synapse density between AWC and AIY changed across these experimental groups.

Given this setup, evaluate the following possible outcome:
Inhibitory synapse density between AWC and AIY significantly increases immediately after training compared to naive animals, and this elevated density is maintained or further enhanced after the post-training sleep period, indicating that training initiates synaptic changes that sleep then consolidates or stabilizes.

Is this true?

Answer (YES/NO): NO